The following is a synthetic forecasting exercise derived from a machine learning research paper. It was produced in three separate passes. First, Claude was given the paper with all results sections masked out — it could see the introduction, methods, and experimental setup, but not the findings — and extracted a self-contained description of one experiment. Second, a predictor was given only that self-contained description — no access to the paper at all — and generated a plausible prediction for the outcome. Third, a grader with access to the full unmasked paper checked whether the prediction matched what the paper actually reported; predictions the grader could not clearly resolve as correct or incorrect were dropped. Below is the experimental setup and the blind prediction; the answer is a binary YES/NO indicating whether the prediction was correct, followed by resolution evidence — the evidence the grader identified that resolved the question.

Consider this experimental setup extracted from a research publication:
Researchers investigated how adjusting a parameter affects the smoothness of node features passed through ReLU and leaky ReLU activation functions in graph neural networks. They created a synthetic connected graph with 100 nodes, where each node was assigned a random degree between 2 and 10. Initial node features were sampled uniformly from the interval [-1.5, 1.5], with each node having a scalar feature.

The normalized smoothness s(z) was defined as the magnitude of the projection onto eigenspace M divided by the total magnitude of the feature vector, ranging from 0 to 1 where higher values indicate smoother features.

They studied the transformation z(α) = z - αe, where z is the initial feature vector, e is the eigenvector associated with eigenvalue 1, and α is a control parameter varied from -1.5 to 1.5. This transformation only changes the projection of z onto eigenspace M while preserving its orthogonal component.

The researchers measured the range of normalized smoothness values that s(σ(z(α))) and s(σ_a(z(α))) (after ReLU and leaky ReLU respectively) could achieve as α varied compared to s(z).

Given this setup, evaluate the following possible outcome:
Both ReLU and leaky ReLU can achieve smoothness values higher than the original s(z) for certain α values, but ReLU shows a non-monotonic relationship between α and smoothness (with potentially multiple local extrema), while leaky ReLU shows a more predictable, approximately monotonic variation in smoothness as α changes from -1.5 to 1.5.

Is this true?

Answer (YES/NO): NO